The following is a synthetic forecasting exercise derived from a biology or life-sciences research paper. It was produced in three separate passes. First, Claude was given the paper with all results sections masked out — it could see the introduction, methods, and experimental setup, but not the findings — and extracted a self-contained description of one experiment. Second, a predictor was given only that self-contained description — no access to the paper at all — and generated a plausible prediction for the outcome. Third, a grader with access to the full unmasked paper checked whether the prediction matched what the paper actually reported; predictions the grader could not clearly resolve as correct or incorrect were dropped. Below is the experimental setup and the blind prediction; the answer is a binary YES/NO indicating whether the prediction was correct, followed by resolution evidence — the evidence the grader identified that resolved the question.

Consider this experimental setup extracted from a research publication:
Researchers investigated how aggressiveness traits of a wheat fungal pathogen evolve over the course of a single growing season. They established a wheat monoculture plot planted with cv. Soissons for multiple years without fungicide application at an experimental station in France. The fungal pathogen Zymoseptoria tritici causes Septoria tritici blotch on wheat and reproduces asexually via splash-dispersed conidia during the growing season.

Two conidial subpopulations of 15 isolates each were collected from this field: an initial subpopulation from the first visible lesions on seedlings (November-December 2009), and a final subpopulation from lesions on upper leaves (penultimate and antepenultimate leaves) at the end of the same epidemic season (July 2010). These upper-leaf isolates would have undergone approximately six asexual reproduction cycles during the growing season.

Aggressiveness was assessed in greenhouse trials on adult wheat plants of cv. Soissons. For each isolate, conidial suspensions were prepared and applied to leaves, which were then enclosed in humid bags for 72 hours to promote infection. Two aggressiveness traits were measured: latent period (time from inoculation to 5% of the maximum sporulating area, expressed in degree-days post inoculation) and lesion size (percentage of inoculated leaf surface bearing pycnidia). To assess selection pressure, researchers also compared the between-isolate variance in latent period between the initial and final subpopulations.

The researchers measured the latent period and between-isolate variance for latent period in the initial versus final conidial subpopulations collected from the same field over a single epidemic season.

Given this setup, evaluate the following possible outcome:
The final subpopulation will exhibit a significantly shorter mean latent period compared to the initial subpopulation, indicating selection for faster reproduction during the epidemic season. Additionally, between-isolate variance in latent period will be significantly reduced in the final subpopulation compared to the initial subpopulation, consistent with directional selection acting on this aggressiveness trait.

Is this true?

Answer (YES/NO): NO